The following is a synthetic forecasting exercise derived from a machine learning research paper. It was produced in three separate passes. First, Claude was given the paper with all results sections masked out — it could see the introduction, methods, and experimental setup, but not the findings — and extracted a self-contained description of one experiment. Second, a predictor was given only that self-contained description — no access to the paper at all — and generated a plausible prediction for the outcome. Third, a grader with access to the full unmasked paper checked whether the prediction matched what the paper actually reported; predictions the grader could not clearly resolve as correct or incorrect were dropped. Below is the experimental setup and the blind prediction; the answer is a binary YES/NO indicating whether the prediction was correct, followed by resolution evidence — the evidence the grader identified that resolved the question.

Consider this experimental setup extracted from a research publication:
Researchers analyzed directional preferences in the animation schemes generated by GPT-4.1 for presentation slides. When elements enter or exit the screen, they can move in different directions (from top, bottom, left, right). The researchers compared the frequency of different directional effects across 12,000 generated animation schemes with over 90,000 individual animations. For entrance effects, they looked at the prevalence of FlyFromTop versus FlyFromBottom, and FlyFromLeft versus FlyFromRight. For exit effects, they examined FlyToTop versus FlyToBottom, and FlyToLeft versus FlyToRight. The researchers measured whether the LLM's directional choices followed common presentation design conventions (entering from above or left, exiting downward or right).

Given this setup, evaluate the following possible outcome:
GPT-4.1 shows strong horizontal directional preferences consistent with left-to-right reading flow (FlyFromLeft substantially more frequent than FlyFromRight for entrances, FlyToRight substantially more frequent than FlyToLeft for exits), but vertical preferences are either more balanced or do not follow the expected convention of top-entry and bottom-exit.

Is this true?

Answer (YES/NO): NO